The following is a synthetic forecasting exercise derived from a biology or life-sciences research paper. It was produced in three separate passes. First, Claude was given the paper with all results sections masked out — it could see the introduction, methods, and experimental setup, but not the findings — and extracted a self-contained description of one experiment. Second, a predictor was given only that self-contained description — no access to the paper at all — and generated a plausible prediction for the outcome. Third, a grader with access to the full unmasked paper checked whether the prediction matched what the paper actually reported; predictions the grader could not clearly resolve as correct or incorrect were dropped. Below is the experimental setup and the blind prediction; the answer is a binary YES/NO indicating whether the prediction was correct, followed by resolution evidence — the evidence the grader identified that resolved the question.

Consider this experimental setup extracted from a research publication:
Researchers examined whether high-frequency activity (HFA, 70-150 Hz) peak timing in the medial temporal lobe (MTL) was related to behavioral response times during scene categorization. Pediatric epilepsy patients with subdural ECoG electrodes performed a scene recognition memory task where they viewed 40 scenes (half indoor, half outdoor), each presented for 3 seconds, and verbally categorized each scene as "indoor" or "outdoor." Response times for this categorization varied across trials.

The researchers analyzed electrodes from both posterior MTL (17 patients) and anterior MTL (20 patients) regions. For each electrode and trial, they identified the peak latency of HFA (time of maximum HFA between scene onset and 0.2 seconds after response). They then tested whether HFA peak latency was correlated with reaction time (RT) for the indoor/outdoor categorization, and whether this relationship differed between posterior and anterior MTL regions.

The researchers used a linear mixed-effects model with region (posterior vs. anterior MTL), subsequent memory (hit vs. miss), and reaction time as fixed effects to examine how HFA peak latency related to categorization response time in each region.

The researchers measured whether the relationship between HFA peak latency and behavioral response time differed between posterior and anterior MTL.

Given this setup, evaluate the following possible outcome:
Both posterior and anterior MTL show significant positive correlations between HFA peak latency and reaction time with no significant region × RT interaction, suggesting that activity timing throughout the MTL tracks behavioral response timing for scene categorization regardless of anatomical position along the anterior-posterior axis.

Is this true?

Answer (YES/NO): NO